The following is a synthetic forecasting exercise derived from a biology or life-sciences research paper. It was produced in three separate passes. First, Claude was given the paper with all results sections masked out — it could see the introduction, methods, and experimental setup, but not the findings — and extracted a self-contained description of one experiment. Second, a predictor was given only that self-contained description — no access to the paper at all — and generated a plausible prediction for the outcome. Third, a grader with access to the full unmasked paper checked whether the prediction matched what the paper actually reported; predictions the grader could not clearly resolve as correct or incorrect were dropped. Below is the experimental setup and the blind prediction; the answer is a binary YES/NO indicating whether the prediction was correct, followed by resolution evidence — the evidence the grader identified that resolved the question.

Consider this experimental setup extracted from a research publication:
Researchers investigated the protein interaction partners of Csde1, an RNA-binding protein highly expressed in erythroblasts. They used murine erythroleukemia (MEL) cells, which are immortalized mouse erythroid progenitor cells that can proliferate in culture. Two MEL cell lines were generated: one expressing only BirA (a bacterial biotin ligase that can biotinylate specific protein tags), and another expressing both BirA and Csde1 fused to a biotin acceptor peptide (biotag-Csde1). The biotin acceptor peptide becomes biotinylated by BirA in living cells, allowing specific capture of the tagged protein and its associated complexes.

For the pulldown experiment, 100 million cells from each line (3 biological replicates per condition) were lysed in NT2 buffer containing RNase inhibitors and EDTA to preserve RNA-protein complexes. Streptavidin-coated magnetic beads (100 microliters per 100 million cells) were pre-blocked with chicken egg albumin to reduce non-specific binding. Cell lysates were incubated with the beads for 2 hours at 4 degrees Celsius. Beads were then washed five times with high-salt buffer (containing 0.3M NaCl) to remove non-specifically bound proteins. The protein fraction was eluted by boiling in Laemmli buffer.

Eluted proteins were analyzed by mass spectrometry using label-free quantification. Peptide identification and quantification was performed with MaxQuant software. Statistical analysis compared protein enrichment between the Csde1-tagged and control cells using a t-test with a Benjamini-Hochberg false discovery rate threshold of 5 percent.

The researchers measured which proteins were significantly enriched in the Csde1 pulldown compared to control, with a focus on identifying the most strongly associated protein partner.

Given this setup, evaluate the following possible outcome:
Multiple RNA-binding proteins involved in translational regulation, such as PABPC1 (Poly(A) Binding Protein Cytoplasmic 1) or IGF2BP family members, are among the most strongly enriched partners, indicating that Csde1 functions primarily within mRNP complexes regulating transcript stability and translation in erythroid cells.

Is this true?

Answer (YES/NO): NO